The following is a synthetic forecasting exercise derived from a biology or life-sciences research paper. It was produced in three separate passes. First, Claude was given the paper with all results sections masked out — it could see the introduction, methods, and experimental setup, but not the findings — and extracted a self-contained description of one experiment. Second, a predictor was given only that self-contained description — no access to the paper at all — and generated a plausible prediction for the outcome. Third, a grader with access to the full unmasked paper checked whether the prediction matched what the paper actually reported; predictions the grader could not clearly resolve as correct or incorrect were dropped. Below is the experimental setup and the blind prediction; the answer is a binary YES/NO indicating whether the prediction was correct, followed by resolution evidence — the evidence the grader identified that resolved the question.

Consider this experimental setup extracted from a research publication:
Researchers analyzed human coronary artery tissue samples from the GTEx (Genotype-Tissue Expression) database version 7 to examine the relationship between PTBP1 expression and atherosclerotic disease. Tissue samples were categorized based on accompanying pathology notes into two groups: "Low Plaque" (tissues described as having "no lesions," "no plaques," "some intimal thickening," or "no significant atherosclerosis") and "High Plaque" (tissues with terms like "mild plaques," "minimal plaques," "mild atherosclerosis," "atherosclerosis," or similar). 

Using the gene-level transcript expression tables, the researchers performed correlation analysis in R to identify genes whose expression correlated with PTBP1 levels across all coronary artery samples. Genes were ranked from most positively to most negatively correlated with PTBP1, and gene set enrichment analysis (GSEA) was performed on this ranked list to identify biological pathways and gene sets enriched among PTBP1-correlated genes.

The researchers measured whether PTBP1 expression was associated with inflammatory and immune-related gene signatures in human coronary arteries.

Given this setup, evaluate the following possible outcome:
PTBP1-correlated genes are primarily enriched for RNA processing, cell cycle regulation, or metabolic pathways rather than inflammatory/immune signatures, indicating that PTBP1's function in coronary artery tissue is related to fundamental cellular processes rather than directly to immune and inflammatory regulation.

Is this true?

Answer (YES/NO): NO